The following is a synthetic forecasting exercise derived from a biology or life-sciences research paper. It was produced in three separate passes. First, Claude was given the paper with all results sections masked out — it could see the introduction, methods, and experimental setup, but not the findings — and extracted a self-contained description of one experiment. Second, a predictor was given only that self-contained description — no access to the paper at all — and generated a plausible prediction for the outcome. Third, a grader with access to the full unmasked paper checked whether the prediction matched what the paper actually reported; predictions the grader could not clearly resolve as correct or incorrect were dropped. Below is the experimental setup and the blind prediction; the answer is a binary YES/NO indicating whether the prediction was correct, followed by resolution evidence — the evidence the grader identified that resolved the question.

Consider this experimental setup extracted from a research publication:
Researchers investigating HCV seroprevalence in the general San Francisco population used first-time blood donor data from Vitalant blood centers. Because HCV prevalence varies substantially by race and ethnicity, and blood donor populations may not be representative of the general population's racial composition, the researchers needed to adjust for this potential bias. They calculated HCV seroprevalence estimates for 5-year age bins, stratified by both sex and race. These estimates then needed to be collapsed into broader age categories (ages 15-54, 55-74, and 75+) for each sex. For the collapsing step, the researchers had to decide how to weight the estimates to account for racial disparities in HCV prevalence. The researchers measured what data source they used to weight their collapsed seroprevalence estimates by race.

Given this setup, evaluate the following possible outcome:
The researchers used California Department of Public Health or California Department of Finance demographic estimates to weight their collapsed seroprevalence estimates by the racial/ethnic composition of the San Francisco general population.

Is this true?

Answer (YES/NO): NO